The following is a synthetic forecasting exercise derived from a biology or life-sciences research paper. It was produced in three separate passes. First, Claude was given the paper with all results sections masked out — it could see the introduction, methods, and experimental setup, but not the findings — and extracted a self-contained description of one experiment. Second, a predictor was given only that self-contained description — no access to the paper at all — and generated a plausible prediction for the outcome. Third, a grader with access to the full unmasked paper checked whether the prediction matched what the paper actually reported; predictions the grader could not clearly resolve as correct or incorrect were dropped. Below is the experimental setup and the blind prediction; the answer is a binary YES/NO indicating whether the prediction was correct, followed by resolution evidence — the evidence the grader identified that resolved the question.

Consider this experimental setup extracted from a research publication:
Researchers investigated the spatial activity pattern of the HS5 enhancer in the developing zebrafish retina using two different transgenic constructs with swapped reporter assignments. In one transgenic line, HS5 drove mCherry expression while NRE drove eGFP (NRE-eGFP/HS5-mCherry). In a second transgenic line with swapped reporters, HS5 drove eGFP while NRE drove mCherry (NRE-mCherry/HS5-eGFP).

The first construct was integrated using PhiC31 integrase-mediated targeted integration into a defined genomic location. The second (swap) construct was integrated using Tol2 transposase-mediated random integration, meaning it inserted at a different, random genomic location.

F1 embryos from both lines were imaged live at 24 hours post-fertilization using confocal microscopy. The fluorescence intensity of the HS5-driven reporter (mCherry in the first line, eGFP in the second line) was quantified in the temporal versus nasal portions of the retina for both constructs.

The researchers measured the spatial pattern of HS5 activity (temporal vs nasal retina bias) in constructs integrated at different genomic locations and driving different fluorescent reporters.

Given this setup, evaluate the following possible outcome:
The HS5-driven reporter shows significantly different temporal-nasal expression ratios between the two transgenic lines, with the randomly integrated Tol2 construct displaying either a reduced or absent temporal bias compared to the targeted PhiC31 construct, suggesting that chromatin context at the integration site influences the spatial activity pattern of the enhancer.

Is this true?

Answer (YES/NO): NO